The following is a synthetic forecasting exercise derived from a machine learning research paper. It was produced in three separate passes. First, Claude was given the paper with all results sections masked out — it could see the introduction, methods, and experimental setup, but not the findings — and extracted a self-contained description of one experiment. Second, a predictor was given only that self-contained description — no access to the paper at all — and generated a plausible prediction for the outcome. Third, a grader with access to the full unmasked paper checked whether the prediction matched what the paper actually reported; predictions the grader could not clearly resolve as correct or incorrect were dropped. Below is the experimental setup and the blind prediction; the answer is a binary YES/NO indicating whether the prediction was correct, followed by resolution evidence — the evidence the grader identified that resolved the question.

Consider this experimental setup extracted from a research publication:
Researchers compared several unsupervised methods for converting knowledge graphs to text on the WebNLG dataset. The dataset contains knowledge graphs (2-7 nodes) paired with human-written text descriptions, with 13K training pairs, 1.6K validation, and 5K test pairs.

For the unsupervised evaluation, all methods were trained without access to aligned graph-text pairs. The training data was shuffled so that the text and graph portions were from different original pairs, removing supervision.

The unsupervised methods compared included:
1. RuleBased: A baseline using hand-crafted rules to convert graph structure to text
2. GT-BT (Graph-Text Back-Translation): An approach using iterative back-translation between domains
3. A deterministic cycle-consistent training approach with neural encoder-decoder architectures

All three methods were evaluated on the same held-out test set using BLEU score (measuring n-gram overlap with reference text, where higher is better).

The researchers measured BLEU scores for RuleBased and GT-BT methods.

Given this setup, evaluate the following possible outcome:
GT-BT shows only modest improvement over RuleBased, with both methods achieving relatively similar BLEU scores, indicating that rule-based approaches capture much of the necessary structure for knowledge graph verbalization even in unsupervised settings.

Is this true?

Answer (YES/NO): NO